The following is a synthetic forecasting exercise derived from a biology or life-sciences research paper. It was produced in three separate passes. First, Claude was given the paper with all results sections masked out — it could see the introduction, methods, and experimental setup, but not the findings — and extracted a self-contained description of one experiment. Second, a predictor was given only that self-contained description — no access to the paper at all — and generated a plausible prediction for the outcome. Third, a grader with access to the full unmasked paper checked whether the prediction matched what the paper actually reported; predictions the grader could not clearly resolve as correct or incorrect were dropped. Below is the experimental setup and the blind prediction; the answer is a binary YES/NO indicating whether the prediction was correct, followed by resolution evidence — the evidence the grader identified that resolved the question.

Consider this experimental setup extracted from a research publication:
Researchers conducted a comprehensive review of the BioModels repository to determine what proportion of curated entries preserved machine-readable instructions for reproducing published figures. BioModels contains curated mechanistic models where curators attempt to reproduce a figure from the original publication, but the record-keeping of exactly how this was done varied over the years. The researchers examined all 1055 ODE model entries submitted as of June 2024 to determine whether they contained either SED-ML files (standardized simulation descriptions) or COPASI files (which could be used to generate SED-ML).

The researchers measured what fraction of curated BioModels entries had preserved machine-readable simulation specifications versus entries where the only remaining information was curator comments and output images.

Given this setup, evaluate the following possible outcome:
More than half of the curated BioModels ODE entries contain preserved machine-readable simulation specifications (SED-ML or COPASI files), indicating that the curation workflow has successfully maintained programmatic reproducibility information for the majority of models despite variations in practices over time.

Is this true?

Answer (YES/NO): NO